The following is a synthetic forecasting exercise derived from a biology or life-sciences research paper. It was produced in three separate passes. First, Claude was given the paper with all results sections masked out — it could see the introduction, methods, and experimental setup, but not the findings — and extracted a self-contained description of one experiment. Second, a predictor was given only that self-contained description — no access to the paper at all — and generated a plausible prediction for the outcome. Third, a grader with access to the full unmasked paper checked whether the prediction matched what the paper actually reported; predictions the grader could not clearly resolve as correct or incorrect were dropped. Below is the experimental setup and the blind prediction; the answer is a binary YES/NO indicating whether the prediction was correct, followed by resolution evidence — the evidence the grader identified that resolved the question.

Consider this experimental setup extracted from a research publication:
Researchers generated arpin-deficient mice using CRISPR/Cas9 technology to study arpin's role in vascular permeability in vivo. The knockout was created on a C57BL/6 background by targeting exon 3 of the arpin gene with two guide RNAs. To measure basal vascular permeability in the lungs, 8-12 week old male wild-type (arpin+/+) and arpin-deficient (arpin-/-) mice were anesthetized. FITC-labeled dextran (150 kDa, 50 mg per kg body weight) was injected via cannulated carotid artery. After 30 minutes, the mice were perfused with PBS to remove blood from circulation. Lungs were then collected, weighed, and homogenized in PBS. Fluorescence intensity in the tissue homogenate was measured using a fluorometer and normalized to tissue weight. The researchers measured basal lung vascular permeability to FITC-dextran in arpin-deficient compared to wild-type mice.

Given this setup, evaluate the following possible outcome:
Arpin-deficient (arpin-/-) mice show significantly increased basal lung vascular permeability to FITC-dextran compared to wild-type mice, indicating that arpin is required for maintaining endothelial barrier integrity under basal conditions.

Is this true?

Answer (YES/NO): YES